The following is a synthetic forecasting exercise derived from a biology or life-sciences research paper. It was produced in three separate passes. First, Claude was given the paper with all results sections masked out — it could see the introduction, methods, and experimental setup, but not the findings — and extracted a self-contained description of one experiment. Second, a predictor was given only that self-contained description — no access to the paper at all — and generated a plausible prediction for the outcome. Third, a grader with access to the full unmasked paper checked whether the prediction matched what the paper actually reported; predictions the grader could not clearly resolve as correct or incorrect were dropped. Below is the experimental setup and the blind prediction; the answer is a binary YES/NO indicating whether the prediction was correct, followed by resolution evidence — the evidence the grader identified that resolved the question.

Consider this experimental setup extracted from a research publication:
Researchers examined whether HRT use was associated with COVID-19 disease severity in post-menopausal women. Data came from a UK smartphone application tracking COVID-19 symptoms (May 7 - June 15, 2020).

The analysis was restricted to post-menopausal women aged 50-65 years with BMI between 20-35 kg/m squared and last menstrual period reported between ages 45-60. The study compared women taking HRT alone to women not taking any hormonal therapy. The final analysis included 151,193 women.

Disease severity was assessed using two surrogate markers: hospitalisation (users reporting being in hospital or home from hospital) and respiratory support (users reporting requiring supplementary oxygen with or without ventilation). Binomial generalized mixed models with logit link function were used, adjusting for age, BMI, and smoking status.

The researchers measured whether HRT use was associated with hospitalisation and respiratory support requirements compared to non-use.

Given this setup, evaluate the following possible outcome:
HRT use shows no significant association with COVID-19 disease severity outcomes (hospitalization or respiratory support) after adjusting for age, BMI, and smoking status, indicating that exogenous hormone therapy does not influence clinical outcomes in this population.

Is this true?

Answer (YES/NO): YES